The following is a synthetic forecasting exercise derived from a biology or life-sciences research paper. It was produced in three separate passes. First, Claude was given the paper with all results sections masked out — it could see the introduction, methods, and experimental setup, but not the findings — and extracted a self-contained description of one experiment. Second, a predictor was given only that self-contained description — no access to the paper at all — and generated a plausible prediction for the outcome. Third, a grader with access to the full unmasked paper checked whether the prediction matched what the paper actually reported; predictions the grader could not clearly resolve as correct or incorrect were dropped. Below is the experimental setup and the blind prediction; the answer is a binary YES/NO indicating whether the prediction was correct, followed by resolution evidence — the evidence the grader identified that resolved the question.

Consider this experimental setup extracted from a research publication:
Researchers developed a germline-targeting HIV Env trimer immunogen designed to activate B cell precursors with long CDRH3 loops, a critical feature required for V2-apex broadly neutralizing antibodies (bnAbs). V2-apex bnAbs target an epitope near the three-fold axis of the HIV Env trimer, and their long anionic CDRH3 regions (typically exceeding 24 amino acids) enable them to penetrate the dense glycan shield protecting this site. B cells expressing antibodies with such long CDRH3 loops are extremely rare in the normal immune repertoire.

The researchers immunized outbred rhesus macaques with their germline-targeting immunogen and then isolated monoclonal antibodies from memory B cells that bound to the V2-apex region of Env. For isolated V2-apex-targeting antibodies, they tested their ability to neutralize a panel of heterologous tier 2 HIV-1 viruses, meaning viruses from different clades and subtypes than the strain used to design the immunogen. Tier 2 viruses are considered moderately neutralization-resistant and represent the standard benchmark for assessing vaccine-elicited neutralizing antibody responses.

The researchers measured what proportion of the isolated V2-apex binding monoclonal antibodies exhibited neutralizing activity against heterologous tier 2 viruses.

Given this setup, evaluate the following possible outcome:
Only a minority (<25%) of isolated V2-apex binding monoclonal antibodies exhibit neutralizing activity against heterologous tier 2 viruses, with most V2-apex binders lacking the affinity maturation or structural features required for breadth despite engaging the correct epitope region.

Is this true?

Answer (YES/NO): YES